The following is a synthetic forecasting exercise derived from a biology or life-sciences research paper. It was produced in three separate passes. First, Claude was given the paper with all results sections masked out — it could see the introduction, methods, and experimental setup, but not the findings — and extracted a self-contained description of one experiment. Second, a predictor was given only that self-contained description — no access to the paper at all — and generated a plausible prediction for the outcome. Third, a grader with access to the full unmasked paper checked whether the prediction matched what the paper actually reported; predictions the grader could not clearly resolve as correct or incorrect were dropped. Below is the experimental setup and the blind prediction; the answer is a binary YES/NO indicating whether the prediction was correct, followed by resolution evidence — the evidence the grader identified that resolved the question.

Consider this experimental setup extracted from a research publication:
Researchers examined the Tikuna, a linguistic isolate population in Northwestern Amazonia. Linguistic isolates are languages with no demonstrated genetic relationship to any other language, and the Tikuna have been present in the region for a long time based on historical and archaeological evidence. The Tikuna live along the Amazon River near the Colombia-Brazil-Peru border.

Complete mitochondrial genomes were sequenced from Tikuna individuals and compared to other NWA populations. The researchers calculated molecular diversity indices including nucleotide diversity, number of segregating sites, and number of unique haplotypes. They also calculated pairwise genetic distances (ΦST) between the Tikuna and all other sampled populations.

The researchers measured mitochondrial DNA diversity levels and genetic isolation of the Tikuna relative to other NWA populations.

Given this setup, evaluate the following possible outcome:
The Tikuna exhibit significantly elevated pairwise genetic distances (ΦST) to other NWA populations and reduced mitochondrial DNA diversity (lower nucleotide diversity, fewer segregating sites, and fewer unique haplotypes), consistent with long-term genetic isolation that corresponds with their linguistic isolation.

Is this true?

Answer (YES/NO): NO